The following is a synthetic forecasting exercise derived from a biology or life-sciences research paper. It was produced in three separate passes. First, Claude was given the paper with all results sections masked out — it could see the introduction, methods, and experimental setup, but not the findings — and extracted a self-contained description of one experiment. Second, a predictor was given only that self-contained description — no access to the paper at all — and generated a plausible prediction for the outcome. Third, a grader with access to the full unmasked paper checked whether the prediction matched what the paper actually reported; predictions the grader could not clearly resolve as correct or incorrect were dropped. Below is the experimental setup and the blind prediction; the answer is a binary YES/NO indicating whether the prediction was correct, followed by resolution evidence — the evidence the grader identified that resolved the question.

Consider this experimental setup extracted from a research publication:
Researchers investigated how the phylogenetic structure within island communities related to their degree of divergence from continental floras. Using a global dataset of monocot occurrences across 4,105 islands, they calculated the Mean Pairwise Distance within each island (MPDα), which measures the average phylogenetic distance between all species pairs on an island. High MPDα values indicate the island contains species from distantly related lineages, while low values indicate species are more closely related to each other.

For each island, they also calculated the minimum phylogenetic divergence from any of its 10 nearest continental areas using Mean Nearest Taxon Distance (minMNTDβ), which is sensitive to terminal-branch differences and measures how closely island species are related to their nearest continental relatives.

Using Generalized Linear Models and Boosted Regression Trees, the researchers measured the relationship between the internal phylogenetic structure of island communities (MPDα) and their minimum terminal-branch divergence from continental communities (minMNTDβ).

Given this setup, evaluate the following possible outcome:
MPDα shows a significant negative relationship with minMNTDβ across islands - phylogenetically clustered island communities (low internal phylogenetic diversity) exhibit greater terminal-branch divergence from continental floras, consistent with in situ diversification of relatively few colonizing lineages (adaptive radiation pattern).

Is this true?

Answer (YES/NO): YES